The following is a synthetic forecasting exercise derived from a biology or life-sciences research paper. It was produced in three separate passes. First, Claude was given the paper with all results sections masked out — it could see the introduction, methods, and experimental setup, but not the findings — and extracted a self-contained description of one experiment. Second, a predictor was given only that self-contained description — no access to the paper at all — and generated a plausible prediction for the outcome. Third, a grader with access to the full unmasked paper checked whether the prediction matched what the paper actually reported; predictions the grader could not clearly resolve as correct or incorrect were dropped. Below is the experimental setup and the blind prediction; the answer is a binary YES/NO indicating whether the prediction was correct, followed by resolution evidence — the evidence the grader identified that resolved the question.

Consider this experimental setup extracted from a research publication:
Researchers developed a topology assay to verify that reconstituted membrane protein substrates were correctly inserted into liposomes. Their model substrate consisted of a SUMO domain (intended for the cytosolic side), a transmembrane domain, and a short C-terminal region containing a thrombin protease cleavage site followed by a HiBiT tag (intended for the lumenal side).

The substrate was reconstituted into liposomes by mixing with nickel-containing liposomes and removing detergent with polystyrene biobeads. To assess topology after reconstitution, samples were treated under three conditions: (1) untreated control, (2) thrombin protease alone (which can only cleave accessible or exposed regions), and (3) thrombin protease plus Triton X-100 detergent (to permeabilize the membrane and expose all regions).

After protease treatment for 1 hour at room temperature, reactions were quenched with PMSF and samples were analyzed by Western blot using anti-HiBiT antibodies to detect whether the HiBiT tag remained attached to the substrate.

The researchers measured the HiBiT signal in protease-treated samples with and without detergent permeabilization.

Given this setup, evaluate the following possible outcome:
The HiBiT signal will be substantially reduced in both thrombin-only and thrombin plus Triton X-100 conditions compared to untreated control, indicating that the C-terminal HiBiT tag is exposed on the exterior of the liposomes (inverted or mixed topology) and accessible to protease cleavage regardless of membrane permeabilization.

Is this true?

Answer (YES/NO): NO